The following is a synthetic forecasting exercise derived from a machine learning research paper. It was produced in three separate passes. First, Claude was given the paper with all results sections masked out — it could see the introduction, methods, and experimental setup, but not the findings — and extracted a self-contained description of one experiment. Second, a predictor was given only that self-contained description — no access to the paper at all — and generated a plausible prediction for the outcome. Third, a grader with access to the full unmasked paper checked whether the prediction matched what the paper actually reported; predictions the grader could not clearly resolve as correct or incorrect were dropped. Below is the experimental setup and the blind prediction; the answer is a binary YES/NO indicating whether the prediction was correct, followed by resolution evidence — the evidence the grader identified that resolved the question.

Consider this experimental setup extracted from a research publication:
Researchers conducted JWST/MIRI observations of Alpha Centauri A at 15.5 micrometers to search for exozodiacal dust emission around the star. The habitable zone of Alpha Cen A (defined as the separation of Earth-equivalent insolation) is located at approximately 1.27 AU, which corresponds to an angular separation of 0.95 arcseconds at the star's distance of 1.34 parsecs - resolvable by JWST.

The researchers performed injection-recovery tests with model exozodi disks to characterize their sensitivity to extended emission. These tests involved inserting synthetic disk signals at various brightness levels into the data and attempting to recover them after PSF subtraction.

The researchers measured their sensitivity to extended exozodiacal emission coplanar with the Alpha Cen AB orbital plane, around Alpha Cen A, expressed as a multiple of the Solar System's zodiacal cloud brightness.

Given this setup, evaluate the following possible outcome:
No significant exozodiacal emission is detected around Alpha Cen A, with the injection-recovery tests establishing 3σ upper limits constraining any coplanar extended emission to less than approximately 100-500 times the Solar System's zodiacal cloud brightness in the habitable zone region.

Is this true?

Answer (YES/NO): NO